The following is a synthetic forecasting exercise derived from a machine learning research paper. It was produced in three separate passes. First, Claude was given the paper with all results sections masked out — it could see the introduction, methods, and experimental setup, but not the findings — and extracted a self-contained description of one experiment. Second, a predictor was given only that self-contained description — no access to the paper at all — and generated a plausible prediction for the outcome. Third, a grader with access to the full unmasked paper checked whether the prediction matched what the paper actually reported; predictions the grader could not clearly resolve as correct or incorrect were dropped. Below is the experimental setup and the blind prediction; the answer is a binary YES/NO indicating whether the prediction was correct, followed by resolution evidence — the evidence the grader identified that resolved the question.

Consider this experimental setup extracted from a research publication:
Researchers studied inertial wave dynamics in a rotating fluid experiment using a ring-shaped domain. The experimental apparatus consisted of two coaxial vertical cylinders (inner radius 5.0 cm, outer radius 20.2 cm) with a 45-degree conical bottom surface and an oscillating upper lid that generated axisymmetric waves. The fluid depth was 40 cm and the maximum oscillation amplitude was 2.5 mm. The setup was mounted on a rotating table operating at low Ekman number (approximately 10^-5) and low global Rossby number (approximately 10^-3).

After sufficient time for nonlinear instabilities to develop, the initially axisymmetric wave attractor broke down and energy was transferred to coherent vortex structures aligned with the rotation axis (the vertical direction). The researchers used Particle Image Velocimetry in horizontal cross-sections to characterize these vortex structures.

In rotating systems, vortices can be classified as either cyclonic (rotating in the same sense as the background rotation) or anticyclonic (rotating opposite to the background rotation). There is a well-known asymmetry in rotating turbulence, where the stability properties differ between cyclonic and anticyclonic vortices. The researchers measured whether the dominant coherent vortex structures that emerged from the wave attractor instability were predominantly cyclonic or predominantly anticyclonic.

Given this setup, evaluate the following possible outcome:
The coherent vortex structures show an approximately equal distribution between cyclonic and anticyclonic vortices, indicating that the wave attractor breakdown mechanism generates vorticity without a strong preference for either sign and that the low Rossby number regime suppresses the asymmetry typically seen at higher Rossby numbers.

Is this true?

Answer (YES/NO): NO